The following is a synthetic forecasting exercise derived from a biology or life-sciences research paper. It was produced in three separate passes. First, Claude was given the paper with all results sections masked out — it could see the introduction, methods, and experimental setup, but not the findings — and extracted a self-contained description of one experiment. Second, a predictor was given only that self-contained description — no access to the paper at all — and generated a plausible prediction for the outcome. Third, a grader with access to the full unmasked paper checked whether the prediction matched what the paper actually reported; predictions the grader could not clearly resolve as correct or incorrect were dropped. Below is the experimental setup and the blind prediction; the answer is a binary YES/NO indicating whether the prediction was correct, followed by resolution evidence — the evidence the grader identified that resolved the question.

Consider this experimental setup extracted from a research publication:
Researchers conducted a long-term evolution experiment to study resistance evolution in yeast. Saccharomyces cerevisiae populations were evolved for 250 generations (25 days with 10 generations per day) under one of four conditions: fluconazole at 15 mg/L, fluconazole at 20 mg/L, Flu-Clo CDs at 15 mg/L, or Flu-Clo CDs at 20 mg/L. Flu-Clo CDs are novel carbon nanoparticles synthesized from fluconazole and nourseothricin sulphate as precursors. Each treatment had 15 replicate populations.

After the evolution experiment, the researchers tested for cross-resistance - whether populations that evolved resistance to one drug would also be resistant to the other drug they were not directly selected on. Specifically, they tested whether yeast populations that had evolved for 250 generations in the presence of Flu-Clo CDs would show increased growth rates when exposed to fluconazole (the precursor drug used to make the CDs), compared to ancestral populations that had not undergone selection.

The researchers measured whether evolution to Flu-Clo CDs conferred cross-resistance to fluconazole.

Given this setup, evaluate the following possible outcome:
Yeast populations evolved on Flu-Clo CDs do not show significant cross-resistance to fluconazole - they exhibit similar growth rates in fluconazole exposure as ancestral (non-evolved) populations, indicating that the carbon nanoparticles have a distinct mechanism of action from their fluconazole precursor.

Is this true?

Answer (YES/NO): NO